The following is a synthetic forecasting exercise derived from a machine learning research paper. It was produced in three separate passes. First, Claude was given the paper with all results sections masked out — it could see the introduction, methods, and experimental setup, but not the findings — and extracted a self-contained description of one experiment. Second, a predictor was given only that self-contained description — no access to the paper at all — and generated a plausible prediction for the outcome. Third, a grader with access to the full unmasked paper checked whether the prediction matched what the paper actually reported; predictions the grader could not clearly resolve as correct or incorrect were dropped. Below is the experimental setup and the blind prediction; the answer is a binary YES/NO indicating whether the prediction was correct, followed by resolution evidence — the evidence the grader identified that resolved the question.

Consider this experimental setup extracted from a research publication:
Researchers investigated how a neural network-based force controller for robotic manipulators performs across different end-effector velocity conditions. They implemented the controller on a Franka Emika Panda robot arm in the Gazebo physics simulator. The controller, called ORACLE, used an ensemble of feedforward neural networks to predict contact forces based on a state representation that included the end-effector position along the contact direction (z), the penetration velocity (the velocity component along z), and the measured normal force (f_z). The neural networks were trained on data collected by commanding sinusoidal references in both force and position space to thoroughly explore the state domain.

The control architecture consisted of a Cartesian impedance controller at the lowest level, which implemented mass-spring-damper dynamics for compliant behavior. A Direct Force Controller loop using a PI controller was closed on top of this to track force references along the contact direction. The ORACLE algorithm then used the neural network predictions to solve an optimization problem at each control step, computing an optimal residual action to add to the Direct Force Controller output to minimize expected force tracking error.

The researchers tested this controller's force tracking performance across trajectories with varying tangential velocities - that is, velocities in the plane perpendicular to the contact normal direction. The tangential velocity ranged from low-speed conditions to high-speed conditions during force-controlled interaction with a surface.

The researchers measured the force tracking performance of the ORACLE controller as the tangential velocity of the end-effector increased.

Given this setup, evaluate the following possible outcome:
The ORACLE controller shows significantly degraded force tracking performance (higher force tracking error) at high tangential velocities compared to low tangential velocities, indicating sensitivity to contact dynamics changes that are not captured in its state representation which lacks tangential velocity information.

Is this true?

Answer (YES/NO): YES